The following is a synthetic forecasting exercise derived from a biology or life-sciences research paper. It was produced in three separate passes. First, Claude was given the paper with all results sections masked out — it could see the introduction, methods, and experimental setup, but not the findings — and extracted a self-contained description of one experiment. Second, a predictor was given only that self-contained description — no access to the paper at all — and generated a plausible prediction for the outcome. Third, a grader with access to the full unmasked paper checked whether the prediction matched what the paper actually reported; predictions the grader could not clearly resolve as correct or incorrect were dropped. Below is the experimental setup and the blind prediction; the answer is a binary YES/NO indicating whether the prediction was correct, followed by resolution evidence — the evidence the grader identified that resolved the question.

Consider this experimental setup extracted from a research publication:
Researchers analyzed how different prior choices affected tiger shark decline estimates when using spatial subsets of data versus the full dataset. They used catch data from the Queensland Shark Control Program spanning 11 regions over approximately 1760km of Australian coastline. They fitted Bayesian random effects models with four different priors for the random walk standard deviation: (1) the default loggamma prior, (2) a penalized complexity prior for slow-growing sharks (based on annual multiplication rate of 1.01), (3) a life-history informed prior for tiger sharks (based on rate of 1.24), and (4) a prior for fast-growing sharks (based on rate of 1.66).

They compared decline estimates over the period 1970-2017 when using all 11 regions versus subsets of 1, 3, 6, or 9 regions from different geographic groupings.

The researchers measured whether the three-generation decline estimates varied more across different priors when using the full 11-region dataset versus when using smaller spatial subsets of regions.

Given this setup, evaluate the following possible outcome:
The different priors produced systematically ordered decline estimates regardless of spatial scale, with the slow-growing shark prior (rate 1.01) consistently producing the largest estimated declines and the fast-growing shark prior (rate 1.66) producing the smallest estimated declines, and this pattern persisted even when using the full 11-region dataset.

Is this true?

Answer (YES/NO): NO